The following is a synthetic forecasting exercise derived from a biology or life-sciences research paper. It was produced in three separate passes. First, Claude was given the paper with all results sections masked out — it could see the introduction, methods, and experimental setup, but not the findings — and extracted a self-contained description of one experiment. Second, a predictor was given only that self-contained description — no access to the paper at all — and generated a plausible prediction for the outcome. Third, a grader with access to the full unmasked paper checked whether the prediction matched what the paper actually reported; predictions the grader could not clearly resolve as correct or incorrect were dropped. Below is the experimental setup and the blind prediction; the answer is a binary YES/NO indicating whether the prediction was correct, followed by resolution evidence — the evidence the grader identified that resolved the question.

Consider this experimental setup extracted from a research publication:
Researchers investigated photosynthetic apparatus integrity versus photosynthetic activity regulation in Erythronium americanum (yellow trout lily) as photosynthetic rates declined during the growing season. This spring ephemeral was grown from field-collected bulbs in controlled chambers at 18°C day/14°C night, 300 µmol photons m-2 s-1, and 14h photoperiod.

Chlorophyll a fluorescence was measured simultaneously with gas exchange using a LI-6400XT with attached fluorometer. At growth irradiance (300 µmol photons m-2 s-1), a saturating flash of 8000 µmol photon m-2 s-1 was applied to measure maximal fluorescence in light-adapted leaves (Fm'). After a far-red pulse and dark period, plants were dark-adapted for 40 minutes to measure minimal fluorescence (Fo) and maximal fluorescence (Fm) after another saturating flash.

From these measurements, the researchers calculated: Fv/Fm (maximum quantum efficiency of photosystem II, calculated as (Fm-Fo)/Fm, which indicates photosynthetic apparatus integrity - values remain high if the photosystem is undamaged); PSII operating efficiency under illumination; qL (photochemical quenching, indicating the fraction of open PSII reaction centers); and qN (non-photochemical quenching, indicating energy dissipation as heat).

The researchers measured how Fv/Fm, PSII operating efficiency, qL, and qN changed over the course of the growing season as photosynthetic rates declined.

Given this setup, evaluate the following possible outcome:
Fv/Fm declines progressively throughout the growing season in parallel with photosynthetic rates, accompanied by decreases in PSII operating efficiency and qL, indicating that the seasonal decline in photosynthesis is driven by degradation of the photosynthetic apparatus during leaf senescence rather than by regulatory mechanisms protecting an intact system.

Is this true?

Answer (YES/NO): NO